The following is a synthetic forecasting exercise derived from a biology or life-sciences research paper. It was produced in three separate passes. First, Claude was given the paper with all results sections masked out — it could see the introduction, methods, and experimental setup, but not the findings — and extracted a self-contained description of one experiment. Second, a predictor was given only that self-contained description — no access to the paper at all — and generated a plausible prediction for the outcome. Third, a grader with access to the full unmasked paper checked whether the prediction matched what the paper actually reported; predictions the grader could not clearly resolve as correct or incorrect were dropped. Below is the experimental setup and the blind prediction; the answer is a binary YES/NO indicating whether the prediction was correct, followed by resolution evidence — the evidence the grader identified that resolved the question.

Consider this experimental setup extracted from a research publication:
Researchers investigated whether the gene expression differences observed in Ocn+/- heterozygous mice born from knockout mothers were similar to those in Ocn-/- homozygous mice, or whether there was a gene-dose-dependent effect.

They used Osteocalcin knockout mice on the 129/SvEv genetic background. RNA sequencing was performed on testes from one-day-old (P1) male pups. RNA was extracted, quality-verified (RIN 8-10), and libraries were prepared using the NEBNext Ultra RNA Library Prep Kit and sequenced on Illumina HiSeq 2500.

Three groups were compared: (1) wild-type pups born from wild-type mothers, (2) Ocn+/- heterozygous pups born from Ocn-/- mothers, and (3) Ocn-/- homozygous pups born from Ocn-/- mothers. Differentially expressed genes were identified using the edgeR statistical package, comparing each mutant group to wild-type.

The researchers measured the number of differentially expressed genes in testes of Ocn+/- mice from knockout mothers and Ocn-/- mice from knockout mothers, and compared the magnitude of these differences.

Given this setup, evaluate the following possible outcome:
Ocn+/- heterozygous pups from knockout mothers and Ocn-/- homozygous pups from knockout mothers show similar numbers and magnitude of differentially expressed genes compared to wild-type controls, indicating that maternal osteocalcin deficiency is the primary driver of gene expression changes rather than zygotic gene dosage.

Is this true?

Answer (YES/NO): NO